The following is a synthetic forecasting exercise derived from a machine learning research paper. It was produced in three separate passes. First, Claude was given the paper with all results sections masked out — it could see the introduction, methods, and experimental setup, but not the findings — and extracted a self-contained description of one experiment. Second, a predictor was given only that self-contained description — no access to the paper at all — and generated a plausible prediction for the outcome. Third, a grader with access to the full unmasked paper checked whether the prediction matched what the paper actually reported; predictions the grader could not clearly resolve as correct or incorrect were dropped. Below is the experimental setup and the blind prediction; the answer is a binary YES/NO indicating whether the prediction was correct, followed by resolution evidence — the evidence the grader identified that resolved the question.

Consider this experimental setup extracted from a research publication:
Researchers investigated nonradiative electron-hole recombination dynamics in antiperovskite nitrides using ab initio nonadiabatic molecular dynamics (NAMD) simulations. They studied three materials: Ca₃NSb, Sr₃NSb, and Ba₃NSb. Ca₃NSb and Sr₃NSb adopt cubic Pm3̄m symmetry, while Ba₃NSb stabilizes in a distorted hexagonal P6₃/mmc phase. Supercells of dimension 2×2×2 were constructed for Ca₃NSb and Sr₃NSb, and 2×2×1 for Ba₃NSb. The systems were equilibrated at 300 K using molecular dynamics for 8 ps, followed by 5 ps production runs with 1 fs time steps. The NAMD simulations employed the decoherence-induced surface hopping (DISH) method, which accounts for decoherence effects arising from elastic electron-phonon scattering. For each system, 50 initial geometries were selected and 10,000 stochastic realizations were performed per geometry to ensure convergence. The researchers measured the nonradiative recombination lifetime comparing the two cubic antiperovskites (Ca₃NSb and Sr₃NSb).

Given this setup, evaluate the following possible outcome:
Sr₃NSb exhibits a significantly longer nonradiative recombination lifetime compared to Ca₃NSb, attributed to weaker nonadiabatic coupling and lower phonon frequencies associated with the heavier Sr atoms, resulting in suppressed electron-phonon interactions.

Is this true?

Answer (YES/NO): YES